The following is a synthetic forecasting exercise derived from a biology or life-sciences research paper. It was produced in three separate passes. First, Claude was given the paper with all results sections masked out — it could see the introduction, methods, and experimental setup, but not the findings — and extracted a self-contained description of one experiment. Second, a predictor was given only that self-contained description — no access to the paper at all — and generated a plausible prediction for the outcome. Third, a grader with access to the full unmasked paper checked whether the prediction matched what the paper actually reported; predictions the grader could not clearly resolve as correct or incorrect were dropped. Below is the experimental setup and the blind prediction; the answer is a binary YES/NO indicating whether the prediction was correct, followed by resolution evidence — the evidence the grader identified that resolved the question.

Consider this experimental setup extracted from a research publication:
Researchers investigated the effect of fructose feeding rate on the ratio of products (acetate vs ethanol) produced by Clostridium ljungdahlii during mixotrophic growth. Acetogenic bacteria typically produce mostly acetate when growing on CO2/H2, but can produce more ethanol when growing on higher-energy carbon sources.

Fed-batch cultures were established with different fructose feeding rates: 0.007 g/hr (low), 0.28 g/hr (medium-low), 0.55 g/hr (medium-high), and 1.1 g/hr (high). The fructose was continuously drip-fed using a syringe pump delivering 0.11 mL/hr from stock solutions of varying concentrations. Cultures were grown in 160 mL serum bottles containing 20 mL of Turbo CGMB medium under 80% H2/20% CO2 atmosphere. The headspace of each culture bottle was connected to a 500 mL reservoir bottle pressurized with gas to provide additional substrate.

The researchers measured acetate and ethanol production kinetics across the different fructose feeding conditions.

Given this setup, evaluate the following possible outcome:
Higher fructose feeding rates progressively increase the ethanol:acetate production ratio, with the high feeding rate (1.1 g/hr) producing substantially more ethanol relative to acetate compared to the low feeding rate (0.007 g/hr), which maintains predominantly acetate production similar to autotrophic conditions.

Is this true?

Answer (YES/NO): NO